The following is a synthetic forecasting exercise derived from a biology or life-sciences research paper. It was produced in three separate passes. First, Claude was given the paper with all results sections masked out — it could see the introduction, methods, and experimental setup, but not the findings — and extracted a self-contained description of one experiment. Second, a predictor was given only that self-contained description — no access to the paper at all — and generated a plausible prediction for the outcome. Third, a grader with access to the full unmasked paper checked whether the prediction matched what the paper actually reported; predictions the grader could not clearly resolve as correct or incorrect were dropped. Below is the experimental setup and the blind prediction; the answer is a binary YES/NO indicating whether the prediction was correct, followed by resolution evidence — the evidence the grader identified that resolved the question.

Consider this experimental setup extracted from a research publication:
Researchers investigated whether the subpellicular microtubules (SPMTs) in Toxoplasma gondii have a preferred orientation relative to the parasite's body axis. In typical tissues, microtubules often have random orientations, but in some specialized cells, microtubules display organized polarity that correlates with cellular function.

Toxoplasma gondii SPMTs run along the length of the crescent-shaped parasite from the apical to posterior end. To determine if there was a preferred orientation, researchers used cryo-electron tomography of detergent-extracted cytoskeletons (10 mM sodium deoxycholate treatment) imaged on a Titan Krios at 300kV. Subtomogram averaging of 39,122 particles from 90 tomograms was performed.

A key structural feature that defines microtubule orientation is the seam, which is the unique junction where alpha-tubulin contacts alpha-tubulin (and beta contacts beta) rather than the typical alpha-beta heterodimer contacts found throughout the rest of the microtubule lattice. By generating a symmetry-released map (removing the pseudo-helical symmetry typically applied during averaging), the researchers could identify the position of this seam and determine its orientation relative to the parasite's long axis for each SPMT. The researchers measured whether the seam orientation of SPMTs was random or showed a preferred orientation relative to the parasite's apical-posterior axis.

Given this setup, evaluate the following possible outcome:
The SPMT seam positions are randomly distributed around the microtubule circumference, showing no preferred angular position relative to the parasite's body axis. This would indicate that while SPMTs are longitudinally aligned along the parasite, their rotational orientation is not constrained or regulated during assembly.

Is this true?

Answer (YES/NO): NO